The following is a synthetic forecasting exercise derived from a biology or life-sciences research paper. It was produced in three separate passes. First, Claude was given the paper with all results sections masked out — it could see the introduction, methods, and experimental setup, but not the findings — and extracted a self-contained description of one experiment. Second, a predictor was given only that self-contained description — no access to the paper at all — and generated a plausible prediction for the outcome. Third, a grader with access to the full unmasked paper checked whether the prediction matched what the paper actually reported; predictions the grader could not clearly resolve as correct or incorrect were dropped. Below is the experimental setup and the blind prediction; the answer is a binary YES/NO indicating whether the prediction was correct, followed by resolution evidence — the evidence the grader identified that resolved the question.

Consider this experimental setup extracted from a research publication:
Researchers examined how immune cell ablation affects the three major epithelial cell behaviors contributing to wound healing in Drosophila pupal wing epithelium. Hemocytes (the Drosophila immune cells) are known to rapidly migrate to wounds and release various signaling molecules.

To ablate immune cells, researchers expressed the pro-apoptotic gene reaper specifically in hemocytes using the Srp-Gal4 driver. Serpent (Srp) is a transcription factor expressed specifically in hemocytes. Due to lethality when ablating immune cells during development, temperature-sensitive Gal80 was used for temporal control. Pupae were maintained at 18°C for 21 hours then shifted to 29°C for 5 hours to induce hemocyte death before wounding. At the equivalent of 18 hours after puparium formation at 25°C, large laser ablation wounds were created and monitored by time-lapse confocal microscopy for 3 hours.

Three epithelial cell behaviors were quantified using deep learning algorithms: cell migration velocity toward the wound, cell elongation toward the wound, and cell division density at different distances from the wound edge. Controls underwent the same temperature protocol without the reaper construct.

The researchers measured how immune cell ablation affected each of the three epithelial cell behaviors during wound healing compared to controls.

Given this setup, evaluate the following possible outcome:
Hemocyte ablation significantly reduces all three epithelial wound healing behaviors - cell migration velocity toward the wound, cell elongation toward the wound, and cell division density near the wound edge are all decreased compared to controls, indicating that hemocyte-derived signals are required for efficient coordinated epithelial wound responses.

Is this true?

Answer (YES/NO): NO